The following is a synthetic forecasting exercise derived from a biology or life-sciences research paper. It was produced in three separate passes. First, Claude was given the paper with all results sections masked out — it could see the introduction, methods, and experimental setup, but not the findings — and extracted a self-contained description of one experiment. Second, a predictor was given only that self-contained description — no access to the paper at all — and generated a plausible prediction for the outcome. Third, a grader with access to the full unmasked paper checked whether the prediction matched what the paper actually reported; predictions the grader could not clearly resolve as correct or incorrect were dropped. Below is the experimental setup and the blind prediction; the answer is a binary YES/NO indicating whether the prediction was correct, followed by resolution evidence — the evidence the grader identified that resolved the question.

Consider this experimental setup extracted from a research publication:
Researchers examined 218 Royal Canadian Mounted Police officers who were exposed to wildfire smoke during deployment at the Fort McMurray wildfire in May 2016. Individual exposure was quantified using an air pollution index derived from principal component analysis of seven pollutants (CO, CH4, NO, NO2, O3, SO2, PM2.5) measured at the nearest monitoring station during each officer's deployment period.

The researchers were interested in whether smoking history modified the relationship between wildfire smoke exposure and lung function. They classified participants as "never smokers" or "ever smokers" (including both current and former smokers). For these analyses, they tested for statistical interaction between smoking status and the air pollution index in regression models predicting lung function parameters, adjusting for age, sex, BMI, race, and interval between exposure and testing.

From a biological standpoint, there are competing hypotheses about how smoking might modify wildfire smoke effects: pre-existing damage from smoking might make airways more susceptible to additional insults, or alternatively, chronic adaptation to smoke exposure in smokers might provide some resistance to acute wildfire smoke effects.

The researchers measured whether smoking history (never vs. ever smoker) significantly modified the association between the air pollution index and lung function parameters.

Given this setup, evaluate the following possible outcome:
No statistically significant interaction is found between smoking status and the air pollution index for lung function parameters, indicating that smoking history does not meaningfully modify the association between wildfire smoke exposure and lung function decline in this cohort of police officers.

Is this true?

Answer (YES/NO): YES